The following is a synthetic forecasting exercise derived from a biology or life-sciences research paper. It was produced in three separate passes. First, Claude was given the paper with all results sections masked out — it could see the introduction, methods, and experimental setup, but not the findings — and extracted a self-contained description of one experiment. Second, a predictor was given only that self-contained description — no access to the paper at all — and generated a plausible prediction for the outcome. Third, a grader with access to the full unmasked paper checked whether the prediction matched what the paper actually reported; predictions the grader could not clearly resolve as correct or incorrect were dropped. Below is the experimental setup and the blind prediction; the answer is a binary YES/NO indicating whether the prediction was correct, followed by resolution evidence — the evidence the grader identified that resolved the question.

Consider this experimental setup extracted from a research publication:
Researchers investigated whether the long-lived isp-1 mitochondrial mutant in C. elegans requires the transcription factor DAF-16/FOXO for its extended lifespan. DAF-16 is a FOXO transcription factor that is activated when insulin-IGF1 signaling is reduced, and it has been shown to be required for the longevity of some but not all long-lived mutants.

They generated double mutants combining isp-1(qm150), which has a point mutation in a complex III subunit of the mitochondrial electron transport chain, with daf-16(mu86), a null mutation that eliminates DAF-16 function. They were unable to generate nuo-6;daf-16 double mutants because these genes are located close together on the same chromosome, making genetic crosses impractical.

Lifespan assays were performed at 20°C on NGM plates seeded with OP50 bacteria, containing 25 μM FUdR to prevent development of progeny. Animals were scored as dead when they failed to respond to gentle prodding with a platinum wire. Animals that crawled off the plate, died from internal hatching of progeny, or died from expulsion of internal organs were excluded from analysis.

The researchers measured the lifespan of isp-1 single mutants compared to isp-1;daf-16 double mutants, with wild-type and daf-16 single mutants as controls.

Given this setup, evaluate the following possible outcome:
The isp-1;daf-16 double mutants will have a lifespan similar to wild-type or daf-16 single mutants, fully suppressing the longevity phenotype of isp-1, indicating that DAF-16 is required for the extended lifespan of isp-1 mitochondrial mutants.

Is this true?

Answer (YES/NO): YES